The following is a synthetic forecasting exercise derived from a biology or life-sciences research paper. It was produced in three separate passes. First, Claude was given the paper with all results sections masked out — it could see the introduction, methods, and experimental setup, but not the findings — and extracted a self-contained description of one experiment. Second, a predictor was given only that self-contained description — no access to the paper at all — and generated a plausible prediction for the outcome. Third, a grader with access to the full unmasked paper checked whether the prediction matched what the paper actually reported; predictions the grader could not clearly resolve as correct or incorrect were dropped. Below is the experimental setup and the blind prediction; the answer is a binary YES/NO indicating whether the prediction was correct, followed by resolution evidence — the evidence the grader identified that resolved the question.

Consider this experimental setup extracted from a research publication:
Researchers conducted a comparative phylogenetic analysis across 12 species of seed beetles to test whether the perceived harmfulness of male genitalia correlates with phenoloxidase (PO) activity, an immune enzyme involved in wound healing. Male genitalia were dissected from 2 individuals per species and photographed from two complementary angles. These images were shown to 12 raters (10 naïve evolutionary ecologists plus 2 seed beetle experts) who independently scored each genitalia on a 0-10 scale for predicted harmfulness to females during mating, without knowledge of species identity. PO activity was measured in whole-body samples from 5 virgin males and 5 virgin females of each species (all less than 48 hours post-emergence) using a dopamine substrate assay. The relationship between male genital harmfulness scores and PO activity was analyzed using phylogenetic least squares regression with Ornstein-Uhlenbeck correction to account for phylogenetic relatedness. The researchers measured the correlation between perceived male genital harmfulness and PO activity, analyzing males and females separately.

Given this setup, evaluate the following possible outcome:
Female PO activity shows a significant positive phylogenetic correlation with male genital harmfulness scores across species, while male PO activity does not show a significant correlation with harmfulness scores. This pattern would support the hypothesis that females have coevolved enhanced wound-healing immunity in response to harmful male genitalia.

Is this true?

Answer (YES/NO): YES